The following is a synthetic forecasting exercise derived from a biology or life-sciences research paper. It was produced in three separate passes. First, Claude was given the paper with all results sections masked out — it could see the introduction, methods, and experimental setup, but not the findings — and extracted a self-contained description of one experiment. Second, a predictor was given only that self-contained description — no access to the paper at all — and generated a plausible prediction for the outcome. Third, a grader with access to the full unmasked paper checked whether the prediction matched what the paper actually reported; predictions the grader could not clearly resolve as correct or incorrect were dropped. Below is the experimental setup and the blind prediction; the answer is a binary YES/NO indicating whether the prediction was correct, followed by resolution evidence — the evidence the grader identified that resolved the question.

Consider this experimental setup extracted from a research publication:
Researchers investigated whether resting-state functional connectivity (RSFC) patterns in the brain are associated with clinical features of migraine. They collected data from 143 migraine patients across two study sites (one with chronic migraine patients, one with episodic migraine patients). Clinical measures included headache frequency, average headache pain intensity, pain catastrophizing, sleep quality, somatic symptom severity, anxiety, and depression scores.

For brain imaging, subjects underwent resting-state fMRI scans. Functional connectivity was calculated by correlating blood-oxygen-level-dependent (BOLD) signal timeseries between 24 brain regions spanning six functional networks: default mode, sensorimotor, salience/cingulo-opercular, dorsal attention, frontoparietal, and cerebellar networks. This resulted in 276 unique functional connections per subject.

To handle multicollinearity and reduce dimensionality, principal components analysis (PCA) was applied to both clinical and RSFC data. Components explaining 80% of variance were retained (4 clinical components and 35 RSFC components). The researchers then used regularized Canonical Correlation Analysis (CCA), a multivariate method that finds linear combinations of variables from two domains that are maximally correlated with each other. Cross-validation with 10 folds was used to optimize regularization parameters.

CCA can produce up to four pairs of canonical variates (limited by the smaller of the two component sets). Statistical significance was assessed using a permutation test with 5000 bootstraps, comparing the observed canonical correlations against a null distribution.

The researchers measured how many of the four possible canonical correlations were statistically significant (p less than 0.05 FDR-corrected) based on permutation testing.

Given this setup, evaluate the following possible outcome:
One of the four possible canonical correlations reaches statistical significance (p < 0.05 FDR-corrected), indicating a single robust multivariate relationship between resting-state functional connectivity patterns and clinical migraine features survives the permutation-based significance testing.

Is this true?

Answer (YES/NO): NO